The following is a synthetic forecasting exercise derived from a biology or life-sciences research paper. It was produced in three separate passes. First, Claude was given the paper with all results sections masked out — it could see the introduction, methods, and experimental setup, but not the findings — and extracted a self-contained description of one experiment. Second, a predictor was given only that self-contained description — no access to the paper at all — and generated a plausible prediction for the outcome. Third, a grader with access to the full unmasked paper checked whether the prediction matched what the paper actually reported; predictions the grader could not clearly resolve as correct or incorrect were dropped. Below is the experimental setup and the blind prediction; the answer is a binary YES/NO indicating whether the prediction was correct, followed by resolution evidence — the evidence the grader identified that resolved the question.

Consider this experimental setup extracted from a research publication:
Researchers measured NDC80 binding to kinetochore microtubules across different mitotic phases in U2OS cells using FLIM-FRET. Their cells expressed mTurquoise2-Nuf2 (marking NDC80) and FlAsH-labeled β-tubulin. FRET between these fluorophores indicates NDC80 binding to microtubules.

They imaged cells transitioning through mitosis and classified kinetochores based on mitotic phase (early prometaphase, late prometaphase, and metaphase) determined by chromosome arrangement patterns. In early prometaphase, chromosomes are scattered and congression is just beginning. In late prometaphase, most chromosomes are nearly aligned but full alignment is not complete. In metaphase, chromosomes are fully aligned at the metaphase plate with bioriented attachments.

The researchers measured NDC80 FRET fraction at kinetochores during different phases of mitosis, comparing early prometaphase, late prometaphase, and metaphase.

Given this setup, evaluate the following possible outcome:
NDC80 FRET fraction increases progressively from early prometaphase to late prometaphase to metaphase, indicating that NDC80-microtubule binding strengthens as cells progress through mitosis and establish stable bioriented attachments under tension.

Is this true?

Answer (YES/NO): YES